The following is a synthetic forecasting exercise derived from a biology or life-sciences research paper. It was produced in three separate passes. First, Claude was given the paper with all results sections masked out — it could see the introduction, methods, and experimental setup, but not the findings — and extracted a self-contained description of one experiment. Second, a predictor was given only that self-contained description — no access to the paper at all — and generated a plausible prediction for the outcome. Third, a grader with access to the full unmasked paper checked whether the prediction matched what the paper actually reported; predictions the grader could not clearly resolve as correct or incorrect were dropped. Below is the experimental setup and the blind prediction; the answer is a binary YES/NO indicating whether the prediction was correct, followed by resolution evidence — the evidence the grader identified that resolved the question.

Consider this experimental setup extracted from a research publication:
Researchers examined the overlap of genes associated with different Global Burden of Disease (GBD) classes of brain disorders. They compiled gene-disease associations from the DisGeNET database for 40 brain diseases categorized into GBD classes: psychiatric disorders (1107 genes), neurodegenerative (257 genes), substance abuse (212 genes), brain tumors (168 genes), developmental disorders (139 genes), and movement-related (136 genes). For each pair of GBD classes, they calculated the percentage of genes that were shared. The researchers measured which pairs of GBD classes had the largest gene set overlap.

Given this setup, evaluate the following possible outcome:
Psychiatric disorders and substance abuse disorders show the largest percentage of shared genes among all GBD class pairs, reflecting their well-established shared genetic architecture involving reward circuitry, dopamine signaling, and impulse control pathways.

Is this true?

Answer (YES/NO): YES